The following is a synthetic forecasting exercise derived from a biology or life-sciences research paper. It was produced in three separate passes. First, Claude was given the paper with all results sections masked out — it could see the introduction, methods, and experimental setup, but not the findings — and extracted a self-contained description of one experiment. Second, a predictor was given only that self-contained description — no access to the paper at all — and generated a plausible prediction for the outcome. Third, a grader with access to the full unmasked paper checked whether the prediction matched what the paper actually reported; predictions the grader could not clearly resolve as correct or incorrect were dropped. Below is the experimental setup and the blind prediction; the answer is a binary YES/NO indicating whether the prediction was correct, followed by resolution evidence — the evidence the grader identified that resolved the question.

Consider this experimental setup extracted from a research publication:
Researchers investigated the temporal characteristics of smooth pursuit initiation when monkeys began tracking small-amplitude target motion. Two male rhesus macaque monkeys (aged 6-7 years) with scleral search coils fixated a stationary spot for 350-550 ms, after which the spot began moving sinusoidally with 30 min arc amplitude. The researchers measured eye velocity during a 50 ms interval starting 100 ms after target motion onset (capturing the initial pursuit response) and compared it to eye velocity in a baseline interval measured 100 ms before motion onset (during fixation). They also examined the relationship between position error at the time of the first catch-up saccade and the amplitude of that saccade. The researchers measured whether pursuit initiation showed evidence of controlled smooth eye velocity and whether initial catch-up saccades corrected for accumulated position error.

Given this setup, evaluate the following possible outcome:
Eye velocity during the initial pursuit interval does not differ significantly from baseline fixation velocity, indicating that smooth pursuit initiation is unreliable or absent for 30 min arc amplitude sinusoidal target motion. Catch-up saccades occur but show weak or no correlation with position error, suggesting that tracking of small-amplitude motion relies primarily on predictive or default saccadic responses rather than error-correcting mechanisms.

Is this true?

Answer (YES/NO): NO